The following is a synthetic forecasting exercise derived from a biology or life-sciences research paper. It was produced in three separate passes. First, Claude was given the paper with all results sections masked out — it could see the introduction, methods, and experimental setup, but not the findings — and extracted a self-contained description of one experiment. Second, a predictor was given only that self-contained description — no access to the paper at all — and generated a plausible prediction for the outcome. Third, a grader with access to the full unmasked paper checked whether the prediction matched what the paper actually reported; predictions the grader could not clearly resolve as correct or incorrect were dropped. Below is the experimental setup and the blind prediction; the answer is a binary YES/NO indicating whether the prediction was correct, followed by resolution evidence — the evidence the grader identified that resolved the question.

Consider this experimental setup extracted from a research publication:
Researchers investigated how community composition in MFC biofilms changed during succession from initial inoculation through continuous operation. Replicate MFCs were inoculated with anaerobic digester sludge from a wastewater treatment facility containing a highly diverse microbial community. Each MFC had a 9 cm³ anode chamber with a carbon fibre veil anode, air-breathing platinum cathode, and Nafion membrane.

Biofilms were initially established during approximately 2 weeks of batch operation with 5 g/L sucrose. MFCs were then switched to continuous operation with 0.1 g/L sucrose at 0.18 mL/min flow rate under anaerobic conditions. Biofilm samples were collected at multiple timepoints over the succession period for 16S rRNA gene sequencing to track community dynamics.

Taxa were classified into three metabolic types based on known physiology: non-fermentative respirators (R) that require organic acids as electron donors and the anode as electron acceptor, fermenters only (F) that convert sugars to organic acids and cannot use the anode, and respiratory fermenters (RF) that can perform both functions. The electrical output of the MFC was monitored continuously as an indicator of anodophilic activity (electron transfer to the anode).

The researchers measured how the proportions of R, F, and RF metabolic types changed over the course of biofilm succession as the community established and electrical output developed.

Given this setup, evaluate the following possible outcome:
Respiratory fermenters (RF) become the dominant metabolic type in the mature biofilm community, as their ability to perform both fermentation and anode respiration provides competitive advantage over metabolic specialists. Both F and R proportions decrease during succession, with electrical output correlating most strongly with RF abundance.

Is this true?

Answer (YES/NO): NO